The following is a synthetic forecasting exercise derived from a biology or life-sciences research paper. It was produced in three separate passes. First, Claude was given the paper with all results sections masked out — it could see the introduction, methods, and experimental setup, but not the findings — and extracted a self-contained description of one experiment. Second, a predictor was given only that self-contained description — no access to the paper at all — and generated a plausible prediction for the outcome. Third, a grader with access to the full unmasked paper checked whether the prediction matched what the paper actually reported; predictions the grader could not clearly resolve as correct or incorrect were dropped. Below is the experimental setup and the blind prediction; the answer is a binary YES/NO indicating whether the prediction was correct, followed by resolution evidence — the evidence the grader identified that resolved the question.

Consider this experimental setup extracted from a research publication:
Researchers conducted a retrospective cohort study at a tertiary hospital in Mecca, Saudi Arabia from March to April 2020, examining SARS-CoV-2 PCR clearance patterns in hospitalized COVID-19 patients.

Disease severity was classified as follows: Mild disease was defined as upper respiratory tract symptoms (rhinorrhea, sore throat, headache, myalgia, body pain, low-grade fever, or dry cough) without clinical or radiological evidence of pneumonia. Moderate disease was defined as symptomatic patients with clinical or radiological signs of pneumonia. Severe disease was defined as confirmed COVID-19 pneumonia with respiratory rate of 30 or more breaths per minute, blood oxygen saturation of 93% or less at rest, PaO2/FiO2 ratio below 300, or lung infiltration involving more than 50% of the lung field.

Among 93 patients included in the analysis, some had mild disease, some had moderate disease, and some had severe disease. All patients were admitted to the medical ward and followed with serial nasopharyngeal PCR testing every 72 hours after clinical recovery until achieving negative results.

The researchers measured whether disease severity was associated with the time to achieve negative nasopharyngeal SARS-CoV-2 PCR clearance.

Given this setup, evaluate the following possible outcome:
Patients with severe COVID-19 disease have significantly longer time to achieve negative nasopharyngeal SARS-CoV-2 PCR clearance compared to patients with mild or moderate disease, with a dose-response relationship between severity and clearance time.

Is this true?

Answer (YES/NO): NO